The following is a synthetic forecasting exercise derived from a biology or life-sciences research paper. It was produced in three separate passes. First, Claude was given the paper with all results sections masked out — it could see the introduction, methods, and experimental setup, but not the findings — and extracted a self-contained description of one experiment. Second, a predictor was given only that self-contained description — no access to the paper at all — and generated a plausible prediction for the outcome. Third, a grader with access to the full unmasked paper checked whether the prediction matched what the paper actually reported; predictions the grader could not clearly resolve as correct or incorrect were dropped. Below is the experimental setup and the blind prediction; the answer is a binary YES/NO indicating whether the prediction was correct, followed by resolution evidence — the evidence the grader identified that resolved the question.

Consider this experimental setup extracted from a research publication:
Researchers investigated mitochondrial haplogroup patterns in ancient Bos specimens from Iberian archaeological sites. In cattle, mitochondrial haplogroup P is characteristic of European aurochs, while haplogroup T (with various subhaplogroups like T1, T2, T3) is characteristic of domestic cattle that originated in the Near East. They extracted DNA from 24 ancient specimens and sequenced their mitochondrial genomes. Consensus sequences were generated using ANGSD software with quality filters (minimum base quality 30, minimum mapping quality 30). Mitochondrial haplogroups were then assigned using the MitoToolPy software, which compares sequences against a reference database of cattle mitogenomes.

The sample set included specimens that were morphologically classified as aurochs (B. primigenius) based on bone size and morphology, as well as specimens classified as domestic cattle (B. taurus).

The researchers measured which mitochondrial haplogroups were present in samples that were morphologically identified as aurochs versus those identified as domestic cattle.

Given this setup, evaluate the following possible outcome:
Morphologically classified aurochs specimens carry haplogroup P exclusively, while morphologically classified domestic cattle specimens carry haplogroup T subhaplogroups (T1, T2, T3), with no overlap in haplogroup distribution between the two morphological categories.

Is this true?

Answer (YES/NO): NO